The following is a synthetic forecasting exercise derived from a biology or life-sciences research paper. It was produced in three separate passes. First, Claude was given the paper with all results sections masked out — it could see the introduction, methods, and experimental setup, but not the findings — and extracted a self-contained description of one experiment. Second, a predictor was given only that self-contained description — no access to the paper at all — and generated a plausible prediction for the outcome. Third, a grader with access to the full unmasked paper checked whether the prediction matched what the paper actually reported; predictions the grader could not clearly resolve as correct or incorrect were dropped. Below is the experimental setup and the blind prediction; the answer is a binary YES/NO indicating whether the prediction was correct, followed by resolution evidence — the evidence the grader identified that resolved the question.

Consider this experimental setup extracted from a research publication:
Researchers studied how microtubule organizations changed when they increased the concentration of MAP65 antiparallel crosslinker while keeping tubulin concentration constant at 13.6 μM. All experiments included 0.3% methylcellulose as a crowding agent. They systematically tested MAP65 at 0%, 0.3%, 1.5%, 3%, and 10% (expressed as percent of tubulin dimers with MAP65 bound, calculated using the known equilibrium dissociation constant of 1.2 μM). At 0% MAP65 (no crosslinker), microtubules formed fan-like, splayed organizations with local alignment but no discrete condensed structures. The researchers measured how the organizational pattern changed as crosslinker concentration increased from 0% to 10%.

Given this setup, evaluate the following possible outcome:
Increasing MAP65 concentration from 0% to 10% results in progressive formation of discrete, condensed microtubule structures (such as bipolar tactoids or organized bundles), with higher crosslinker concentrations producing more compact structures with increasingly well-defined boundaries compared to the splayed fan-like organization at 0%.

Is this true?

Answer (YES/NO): YES